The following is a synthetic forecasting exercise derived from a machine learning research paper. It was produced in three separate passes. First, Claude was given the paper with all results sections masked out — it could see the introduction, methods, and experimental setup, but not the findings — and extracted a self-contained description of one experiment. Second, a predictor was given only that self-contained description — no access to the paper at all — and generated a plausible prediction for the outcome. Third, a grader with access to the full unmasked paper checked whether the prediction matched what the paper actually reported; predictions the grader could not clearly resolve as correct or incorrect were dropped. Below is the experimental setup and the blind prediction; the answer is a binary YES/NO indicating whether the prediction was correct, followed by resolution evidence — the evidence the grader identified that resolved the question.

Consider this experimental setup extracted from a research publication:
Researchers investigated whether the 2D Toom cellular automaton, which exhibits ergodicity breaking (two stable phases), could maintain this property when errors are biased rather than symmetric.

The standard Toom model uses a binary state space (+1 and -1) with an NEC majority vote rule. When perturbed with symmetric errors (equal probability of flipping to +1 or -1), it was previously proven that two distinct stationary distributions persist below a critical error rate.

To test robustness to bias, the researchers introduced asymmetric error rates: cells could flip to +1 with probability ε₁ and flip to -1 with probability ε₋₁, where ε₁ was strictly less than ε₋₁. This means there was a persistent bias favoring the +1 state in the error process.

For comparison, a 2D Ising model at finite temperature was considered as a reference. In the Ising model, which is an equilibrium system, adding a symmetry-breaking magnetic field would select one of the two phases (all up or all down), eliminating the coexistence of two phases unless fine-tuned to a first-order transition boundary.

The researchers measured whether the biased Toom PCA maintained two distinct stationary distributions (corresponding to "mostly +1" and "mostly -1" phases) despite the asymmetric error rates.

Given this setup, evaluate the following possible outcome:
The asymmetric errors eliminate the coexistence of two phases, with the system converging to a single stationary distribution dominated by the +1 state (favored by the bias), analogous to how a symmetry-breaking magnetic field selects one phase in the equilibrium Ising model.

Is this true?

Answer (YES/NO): NO